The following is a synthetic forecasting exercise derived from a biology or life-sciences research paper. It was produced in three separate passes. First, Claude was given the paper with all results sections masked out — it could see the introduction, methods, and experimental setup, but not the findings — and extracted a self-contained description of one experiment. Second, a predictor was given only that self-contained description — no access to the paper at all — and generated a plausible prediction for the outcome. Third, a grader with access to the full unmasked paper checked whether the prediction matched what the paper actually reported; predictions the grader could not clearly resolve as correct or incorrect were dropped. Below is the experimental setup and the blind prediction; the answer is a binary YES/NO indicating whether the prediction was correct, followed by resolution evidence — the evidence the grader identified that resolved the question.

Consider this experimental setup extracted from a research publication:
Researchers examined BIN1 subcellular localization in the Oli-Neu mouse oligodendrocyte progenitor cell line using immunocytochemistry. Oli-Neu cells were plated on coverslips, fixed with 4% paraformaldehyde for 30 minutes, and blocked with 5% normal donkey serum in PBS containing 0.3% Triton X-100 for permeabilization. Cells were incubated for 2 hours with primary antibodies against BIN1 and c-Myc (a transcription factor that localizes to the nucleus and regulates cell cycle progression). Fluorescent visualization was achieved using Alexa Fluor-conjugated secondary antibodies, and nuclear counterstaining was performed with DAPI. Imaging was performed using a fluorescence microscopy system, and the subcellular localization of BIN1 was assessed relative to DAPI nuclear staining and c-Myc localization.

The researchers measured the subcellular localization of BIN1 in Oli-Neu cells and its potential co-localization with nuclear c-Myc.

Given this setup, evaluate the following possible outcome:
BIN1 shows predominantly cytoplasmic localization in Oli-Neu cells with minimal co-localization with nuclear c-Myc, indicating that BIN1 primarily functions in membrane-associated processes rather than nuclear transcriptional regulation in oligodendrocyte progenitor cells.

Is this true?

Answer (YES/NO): NO